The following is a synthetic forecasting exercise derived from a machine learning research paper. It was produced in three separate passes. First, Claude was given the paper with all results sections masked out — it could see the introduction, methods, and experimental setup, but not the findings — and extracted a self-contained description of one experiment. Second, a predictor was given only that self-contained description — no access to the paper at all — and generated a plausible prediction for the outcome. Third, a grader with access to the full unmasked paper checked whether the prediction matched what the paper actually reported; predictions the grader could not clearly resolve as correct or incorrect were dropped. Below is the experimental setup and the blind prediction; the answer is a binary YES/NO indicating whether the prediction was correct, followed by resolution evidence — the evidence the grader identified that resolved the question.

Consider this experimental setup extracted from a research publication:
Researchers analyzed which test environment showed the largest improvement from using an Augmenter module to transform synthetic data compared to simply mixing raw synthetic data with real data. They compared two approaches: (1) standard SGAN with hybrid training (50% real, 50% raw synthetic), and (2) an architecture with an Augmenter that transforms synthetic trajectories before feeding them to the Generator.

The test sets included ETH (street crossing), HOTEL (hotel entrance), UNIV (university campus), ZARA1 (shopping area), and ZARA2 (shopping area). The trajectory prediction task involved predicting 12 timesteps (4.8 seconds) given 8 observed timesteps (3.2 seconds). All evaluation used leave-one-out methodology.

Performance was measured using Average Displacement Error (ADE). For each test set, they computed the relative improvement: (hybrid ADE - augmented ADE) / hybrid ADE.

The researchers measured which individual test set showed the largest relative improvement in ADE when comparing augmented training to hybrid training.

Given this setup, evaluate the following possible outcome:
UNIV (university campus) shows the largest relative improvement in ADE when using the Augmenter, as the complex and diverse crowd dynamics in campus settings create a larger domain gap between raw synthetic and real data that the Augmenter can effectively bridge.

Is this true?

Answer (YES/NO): NO